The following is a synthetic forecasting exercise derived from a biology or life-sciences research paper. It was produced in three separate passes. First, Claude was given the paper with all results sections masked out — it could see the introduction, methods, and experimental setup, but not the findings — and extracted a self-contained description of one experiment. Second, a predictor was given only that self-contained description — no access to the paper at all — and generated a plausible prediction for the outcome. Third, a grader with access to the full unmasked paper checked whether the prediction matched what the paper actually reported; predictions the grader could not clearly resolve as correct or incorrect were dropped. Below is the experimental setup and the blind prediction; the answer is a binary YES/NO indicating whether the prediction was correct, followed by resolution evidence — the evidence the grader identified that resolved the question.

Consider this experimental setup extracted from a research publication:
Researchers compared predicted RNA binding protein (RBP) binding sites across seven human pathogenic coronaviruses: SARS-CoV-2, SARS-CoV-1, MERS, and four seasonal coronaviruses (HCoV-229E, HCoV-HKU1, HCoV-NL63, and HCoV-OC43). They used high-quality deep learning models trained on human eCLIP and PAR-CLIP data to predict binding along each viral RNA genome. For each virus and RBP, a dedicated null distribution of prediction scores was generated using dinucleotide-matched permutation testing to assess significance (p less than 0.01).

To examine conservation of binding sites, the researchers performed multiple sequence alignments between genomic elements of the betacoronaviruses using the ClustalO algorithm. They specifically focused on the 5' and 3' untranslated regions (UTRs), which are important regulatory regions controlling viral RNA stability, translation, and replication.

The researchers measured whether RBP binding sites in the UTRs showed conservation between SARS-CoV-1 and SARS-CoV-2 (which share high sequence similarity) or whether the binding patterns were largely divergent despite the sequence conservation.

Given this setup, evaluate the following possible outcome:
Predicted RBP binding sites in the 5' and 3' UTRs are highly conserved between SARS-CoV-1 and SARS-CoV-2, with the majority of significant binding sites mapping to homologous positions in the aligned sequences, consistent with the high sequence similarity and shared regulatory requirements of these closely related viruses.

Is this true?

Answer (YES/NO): NO